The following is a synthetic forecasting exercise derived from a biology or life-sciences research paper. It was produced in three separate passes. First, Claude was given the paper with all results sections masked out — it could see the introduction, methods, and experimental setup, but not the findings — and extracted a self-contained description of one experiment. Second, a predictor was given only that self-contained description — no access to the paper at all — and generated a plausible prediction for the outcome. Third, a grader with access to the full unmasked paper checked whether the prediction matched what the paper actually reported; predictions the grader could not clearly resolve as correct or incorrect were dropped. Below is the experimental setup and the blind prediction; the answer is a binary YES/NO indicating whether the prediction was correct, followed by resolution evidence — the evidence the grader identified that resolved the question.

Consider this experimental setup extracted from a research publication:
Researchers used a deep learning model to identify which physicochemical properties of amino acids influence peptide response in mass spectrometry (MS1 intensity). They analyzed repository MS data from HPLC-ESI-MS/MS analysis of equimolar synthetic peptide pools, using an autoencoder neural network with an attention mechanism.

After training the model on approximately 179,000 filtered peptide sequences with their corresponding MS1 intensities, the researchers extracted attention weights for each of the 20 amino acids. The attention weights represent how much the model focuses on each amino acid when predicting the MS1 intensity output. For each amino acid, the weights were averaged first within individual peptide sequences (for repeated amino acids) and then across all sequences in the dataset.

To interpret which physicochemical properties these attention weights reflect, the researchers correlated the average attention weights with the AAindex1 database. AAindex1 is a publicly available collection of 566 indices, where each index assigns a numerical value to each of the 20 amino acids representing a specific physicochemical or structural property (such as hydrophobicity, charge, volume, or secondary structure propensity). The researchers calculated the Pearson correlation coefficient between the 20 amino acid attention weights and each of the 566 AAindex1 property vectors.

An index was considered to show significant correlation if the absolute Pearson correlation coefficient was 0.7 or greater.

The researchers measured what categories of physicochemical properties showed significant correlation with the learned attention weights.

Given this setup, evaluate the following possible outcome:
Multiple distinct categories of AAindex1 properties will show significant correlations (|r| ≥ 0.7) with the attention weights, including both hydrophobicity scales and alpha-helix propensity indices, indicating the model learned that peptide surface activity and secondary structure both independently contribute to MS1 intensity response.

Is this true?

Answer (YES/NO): YES